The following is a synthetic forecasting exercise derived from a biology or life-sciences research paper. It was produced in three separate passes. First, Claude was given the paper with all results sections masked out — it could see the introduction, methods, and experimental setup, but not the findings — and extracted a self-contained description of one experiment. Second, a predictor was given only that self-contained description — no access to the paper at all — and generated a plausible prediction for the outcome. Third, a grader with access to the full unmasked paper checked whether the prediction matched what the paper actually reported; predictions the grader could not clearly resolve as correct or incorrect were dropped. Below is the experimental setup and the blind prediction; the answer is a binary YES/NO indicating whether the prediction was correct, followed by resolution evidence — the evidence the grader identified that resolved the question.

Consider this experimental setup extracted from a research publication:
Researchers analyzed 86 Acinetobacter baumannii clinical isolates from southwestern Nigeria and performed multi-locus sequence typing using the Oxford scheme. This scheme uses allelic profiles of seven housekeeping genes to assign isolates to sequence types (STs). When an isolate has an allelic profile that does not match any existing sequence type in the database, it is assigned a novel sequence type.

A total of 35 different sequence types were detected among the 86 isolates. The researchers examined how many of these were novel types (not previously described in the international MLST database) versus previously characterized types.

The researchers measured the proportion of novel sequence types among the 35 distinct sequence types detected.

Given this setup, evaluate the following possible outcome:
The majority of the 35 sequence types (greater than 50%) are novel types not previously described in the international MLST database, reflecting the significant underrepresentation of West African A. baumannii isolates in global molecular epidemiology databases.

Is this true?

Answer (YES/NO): NO